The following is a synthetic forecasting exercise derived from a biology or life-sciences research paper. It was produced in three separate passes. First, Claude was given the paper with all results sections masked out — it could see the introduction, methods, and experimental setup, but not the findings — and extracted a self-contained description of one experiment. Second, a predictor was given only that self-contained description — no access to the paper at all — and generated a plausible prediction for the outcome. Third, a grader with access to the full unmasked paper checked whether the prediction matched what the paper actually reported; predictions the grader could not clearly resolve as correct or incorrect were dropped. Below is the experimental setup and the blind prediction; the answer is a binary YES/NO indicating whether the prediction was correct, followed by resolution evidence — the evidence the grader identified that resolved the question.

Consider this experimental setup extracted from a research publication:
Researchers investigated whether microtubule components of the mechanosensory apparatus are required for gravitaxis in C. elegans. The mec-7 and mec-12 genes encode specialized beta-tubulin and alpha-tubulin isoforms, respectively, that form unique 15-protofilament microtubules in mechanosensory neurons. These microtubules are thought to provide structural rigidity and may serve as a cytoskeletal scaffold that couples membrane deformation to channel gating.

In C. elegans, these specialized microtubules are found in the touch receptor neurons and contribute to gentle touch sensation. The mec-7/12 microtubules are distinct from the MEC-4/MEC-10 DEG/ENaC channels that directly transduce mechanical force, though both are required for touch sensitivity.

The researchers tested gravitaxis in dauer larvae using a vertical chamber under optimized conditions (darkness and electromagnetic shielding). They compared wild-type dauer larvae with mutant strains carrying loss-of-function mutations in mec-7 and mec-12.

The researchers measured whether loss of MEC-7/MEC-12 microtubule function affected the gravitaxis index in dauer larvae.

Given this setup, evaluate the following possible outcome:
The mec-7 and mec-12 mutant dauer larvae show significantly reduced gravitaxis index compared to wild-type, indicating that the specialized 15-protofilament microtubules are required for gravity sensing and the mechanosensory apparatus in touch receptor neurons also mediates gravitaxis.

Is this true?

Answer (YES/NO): NO